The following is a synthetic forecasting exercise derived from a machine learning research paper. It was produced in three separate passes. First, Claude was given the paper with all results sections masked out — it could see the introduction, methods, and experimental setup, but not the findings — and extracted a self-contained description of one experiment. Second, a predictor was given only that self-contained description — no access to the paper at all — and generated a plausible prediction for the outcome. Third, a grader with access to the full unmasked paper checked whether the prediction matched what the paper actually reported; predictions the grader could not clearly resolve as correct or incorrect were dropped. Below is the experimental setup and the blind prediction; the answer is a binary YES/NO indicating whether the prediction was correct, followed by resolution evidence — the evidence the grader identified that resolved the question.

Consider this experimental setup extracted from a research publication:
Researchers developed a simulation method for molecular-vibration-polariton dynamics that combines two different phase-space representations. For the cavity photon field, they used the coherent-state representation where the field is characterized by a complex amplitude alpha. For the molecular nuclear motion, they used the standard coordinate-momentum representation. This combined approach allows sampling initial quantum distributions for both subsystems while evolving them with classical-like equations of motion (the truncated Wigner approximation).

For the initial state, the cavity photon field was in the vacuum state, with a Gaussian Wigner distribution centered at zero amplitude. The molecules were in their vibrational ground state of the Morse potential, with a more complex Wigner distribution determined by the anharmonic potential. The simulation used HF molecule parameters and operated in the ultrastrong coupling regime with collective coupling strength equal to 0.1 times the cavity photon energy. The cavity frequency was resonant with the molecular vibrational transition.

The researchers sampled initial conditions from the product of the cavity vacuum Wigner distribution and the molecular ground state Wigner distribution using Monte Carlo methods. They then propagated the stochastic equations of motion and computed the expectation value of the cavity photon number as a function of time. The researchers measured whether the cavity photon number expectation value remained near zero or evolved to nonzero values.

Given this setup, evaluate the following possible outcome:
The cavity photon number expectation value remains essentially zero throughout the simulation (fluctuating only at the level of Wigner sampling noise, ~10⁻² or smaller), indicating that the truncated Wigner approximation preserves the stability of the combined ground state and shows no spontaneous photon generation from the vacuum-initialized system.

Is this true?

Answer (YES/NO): NO